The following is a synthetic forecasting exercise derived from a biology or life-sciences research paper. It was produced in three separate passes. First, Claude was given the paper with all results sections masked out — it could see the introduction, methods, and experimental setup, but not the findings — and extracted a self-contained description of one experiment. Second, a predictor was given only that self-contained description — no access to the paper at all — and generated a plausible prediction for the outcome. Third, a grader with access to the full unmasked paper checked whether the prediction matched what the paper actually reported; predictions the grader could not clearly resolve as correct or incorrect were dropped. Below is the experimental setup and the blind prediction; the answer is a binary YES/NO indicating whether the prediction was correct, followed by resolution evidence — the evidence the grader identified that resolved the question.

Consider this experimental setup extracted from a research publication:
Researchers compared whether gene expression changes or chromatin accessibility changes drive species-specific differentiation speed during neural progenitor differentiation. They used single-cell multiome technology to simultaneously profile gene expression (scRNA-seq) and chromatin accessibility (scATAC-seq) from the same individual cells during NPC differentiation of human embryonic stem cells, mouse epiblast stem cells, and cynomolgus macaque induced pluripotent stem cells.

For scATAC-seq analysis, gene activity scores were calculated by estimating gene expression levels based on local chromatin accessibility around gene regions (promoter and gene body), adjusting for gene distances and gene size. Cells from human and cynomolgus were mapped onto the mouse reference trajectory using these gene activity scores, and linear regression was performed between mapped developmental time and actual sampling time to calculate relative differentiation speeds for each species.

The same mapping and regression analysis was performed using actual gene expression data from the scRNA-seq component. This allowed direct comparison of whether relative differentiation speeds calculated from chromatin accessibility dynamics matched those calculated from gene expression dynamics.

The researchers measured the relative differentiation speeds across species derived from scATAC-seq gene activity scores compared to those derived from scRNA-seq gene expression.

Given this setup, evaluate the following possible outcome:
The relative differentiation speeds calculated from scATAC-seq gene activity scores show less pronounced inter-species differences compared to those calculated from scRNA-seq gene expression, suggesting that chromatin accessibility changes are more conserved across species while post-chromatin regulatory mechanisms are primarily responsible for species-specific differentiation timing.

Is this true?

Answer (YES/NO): NO